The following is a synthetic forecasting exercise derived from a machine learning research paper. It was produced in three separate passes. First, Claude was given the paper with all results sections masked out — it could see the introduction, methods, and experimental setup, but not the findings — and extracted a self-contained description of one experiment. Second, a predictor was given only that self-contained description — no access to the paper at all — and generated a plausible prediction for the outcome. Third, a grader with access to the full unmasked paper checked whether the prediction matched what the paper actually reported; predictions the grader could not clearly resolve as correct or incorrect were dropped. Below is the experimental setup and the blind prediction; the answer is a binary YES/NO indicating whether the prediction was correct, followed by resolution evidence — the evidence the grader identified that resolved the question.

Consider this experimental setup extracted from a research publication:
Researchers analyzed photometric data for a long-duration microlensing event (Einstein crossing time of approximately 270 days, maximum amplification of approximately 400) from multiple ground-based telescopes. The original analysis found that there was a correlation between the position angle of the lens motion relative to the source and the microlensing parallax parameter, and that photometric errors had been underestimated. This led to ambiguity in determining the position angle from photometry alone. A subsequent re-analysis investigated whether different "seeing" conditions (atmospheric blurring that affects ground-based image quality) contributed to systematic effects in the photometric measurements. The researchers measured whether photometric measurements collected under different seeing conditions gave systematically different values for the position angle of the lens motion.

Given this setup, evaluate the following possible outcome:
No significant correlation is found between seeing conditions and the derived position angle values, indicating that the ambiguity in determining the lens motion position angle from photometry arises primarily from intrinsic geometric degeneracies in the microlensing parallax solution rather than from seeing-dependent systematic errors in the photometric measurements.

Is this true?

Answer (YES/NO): NO